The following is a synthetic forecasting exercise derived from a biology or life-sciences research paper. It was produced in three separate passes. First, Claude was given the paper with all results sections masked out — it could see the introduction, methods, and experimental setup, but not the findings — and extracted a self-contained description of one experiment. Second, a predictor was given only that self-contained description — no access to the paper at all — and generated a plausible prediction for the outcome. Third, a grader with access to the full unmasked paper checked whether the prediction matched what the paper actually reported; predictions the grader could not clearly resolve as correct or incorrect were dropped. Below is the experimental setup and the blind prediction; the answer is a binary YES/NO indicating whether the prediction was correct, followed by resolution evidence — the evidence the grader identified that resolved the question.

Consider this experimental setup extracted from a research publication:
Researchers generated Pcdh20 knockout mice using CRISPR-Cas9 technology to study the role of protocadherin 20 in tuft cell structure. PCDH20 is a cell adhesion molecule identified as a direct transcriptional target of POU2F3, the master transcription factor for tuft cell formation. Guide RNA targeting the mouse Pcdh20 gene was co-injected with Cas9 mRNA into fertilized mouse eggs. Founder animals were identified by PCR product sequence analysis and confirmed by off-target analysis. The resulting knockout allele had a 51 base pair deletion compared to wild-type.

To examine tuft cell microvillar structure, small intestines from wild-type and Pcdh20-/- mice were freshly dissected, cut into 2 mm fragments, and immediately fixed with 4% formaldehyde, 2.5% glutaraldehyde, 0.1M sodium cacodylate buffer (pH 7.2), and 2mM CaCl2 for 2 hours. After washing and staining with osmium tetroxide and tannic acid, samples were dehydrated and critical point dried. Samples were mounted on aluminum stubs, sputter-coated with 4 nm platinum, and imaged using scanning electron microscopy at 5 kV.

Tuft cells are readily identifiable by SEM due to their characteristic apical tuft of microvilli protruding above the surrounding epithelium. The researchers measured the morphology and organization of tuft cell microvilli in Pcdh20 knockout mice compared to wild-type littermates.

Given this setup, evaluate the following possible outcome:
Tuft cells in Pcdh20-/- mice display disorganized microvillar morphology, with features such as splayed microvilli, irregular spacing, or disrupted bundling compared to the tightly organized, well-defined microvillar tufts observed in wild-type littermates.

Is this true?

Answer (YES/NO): YES